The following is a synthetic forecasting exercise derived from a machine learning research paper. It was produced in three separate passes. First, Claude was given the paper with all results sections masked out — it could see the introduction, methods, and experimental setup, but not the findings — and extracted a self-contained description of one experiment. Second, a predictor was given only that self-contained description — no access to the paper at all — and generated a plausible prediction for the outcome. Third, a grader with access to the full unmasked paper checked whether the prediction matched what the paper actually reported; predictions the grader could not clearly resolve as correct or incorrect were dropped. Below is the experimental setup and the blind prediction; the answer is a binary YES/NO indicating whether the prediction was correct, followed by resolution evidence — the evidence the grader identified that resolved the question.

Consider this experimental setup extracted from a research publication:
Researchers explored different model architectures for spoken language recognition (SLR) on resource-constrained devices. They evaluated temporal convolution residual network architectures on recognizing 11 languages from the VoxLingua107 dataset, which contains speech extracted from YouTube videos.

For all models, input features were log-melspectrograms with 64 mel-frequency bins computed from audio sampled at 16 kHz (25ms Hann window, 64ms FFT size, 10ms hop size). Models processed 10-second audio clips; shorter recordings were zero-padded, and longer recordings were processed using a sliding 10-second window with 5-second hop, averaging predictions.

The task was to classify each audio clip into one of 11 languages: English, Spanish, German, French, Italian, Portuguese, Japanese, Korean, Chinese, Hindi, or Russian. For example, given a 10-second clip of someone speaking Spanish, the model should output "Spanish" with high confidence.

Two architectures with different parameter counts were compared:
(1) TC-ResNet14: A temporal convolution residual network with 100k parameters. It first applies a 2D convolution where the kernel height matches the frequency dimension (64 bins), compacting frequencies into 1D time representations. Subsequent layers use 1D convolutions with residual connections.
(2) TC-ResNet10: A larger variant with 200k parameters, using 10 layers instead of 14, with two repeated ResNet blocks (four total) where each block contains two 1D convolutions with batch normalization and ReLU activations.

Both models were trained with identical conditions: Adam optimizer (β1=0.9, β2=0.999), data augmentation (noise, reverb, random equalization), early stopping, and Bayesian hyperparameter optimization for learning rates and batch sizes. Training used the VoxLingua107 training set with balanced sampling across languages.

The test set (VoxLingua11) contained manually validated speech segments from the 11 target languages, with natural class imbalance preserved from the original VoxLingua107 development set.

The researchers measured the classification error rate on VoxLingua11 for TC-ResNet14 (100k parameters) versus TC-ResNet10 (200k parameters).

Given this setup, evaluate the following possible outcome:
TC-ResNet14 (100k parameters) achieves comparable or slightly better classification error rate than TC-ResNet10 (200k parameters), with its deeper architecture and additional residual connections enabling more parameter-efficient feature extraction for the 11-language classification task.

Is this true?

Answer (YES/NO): NO